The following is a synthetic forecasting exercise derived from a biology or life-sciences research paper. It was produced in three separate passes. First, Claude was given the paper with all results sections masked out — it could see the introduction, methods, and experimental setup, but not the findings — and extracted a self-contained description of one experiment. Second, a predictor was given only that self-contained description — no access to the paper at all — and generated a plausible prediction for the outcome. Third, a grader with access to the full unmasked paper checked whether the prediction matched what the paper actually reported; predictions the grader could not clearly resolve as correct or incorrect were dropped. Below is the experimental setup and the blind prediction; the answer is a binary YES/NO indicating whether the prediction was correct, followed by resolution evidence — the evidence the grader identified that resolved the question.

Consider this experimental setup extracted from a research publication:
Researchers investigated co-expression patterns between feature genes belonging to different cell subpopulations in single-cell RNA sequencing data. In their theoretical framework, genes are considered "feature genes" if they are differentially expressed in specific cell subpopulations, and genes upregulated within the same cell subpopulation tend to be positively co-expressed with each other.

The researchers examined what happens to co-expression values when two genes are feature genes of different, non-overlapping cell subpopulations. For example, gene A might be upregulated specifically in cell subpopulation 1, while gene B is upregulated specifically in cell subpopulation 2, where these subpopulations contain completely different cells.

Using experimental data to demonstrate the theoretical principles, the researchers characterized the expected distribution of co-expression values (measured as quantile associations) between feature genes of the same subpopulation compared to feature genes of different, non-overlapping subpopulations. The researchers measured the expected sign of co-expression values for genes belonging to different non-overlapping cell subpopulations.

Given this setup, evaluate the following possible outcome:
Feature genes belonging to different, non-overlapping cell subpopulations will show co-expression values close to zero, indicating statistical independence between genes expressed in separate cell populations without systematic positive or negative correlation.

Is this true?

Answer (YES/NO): NO